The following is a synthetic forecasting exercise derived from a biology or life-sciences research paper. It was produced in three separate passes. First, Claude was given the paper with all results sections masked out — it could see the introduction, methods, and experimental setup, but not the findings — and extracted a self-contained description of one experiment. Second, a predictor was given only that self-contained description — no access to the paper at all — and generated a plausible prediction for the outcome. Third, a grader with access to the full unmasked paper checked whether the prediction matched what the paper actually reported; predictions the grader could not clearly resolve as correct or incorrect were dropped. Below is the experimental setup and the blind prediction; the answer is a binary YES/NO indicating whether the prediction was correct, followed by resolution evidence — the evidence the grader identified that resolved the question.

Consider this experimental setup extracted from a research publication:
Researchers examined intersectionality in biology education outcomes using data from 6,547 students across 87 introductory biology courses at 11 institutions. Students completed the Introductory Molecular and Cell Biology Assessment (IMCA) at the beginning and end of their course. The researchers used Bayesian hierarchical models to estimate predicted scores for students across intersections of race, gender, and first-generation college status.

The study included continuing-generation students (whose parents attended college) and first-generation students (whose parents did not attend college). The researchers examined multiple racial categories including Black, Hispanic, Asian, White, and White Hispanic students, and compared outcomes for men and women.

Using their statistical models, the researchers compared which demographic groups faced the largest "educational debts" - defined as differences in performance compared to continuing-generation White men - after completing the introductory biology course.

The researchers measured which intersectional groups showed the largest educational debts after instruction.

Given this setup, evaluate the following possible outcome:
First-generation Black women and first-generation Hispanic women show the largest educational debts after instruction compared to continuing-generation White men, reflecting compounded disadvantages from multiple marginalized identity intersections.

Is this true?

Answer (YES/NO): YES